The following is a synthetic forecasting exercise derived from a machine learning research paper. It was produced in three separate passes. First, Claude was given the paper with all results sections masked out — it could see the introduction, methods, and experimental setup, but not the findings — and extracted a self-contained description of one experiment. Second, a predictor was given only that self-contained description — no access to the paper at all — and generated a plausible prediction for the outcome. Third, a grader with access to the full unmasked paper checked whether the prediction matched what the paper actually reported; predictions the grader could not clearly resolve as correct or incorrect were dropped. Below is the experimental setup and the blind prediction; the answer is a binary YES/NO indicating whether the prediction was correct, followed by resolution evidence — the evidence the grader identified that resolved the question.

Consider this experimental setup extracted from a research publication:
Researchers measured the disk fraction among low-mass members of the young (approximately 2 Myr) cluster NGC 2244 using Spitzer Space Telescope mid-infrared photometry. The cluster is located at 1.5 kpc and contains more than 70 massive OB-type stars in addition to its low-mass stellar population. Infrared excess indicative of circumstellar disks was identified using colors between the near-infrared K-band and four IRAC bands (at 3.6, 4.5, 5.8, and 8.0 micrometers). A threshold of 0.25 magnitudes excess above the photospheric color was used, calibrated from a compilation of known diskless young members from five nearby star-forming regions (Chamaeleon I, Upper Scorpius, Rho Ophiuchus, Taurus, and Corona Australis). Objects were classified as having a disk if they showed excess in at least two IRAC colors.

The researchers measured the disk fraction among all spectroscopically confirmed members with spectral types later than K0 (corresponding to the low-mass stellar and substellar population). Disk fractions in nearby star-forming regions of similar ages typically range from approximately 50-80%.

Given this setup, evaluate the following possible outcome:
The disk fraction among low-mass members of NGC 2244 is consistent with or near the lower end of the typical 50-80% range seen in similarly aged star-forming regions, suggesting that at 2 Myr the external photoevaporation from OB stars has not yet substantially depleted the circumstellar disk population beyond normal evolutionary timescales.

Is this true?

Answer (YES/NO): NO